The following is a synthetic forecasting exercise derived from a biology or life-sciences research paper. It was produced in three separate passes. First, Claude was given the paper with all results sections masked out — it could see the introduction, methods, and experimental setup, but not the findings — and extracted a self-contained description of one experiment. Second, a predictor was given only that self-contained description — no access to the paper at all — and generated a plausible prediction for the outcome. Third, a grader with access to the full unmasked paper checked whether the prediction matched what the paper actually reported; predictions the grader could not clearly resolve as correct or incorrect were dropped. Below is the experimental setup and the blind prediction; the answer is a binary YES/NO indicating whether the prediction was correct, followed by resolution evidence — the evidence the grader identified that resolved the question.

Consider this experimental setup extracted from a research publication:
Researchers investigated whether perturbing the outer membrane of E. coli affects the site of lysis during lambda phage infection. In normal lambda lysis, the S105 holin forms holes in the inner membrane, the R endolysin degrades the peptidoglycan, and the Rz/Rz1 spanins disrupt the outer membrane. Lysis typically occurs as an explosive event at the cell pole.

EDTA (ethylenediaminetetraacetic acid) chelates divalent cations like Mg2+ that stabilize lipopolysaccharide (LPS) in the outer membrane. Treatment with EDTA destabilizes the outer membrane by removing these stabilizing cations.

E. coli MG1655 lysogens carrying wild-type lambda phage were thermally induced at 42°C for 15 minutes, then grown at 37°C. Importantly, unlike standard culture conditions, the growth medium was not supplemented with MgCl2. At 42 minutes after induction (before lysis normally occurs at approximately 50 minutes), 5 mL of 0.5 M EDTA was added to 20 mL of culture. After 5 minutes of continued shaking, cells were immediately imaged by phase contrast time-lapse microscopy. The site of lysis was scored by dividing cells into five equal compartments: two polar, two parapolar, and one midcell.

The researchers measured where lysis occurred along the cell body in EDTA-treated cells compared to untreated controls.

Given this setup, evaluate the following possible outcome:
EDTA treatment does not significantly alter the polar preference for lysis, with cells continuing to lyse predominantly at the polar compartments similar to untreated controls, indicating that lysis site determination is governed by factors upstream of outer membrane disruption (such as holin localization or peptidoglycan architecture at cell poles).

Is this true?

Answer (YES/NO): YES